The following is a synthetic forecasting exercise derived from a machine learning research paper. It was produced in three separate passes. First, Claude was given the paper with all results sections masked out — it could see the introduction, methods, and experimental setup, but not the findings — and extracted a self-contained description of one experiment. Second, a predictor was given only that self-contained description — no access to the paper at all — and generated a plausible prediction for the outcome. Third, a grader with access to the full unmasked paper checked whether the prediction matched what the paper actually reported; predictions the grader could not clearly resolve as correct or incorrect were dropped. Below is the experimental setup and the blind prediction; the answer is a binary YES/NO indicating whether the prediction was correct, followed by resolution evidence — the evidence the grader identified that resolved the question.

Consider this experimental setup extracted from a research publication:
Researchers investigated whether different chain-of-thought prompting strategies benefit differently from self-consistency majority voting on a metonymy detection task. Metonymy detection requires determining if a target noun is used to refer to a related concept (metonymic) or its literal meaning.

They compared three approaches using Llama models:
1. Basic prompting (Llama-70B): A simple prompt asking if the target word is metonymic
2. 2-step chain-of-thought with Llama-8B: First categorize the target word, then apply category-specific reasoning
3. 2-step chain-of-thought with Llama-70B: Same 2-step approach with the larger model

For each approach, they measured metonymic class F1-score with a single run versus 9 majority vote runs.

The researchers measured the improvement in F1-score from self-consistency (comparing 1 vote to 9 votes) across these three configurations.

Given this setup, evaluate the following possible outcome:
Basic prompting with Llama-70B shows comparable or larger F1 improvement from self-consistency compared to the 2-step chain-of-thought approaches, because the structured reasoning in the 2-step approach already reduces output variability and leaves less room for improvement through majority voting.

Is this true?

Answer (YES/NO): NO